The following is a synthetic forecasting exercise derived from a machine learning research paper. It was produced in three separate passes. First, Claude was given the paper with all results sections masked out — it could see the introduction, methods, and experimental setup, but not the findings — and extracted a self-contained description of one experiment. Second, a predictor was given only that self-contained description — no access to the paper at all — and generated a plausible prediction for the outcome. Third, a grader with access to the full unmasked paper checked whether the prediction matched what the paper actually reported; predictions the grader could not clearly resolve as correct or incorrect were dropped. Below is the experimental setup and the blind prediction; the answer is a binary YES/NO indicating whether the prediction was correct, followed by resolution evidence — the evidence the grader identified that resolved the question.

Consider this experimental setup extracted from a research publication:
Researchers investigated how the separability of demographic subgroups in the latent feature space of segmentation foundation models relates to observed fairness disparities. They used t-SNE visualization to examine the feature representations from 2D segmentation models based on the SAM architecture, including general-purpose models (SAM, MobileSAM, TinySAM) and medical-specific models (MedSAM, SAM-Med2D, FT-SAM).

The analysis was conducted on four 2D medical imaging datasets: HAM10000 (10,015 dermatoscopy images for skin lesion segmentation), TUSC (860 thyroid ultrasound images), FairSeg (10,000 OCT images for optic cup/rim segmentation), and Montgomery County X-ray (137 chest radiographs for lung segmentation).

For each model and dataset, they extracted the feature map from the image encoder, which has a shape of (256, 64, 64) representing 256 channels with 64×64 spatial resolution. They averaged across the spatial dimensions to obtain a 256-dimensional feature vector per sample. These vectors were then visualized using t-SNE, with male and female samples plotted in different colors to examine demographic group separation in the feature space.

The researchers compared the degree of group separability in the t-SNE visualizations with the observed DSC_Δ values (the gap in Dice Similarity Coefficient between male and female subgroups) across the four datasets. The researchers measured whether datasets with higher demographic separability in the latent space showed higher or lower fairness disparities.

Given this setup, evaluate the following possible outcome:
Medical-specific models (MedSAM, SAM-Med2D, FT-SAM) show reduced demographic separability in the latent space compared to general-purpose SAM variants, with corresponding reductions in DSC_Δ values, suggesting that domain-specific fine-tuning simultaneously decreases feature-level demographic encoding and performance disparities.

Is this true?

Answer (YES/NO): NO